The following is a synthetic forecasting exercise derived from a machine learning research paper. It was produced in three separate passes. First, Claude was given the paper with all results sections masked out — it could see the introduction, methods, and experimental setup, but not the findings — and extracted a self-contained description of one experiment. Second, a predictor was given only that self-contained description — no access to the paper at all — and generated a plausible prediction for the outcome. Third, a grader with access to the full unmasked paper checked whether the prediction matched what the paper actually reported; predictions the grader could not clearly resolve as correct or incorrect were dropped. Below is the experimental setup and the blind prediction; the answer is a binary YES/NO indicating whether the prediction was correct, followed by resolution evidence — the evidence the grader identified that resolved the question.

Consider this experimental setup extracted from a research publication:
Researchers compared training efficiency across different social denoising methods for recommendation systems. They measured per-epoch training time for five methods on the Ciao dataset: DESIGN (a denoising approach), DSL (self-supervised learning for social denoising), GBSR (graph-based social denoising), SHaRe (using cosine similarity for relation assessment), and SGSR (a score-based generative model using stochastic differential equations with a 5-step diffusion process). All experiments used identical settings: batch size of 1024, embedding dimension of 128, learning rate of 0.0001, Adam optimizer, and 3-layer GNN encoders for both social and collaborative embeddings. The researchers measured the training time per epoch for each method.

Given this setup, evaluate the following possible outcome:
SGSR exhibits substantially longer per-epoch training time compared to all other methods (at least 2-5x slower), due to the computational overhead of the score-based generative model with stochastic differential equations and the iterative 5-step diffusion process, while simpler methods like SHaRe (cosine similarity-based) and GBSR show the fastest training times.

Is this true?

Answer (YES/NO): NO